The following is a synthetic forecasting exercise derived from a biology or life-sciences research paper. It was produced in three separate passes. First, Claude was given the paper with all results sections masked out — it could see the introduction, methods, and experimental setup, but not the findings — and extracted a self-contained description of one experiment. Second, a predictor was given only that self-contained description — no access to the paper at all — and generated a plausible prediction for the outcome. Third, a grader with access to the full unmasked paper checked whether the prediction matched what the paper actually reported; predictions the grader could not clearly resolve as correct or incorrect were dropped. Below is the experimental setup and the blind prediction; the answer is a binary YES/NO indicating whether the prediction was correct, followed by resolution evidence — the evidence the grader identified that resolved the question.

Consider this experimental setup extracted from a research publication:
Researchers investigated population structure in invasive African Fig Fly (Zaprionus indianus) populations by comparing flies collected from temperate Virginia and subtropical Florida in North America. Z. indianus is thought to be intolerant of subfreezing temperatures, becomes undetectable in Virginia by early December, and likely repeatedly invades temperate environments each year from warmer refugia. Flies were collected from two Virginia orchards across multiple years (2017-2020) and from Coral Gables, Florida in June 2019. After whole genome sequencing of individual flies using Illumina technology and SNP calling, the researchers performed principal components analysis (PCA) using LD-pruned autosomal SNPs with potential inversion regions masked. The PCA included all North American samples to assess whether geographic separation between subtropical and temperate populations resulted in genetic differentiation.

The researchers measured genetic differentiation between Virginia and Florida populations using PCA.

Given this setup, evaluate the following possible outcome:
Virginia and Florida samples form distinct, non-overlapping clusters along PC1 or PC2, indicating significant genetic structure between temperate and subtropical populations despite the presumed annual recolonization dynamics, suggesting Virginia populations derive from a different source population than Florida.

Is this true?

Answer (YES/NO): NO